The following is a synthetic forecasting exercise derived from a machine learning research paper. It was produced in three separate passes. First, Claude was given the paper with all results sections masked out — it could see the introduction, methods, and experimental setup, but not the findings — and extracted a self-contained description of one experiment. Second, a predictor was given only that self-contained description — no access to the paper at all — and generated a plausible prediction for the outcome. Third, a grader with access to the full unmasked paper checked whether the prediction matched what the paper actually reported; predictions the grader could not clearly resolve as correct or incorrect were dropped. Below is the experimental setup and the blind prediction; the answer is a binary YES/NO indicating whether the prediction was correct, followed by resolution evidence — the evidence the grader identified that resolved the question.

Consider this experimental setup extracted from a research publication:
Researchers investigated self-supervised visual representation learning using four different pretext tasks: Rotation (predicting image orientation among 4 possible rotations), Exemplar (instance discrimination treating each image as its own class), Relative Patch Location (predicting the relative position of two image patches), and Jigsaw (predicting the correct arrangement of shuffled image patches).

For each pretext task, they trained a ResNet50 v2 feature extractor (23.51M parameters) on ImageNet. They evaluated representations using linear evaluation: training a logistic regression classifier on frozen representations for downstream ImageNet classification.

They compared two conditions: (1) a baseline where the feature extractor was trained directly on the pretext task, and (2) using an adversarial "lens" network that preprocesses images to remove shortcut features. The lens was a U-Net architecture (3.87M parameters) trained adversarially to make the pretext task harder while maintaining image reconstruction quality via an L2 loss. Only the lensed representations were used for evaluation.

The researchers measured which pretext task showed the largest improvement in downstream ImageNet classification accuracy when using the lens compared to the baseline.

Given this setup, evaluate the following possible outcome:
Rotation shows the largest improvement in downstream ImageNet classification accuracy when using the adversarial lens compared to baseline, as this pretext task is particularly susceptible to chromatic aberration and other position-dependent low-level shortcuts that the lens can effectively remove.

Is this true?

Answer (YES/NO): NO